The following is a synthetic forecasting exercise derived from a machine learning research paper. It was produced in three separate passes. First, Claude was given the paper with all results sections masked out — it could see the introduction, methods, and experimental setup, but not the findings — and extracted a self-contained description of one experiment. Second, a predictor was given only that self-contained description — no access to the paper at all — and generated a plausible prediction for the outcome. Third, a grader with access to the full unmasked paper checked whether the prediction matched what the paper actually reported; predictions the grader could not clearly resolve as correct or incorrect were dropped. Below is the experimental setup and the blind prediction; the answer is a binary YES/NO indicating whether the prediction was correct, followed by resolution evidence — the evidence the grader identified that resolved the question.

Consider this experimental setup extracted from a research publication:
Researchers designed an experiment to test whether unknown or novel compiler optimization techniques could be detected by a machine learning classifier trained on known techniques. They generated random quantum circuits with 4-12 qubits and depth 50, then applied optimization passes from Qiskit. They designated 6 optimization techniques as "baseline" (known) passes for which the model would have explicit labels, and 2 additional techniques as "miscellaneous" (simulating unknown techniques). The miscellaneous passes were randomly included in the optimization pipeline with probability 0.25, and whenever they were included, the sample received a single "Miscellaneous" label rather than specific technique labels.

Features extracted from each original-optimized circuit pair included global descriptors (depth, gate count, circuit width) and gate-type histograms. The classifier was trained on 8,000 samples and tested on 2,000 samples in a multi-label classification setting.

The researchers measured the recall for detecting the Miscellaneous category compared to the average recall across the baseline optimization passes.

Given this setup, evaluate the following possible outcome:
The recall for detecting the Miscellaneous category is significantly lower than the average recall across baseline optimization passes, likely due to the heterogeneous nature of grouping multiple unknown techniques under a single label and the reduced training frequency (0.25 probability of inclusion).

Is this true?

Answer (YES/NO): YES